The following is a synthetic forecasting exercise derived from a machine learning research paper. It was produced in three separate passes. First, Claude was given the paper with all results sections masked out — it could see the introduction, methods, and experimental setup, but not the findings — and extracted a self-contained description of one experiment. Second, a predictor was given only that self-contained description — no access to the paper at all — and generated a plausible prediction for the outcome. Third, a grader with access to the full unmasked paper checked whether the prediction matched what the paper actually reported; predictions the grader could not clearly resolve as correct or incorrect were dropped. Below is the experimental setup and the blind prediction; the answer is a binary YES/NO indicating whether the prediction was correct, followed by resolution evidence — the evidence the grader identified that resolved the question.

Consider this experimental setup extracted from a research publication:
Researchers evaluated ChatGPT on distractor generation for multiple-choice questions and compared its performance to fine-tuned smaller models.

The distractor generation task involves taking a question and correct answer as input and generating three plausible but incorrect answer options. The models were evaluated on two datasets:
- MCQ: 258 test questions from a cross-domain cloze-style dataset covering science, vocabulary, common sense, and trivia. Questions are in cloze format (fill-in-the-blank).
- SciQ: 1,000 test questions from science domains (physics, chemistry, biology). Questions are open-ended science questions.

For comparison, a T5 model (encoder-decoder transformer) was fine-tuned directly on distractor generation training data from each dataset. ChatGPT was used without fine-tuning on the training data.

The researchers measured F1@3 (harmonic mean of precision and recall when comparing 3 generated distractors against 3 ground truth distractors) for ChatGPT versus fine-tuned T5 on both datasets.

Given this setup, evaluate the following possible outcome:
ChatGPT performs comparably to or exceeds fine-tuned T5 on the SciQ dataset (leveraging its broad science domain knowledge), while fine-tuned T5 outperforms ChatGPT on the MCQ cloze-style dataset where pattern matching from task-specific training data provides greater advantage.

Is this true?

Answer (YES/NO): NO